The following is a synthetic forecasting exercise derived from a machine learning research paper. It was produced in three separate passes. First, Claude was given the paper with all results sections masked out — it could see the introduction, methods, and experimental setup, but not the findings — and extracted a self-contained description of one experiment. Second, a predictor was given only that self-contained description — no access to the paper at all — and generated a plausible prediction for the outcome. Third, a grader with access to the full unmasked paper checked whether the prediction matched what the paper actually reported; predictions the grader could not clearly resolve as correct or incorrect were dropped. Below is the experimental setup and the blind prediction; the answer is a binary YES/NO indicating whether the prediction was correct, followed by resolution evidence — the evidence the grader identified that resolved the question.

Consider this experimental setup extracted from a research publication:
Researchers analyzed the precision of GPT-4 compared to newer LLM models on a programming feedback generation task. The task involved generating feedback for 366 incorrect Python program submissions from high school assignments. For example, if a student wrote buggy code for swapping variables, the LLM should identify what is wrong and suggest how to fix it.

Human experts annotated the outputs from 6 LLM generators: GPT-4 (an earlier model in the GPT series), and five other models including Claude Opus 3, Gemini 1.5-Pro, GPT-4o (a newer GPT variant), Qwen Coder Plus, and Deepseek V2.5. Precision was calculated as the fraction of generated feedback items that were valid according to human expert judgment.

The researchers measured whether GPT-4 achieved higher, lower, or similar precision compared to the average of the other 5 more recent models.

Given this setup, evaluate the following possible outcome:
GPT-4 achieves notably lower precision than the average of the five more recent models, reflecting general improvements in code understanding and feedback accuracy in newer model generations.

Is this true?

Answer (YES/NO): YES